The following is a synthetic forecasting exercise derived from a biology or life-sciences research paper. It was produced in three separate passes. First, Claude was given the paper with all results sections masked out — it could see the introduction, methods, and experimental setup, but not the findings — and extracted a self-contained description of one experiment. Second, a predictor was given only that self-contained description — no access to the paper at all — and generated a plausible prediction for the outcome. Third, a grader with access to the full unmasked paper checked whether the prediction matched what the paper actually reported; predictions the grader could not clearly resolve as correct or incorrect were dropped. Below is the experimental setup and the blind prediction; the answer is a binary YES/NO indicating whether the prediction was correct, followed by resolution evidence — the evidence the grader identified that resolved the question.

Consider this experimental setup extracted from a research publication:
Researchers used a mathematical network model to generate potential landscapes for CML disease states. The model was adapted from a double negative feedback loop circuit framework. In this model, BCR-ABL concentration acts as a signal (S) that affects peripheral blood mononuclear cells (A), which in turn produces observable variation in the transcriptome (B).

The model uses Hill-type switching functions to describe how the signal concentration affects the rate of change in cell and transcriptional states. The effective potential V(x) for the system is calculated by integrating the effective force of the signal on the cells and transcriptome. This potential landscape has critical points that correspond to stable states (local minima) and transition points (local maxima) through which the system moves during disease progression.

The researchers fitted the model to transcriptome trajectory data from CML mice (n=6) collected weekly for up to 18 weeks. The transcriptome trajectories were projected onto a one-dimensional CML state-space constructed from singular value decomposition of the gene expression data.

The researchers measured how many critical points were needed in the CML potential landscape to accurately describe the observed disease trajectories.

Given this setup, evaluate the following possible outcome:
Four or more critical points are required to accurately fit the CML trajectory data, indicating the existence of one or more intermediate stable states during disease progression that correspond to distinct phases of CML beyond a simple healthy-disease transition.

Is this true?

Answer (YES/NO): YES